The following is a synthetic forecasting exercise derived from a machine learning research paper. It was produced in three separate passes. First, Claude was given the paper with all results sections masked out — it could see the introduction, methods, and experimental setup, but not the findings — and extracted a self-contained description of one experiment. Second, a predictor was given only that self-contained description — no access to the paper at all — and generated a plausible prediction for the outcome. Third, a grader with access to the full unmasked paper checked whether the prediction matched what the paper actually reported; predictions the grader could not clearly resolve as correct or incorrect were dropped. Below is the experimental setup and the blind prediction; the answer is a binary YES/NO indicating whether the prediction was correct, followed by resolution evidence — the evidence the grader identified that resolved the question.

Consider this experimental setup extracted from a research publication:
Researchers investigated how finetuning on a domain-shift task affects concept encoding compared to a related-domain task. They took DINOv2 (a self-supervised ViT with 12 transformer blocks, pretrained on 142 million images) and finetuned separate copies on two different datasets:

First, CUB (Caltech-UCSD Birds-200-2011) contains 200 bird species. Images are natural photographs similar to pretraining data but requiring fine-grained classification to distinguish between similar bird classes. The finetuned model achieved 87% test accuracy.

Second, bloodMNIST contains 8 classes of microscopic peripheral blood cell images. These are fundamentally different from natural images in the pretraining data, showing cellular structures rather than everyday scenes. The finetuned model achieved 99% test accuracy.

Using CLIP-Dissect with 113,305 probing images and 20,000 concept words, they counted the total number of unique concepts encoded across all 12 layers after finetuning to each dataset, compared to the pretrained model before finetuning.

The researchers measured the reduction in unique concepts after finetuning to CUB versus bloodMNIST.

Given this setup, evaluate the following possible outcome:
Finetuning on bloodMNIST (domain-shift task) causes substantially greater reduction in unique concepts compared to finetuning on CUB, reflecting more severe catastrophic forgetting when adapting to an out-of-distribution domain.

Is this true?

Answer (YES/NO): YES